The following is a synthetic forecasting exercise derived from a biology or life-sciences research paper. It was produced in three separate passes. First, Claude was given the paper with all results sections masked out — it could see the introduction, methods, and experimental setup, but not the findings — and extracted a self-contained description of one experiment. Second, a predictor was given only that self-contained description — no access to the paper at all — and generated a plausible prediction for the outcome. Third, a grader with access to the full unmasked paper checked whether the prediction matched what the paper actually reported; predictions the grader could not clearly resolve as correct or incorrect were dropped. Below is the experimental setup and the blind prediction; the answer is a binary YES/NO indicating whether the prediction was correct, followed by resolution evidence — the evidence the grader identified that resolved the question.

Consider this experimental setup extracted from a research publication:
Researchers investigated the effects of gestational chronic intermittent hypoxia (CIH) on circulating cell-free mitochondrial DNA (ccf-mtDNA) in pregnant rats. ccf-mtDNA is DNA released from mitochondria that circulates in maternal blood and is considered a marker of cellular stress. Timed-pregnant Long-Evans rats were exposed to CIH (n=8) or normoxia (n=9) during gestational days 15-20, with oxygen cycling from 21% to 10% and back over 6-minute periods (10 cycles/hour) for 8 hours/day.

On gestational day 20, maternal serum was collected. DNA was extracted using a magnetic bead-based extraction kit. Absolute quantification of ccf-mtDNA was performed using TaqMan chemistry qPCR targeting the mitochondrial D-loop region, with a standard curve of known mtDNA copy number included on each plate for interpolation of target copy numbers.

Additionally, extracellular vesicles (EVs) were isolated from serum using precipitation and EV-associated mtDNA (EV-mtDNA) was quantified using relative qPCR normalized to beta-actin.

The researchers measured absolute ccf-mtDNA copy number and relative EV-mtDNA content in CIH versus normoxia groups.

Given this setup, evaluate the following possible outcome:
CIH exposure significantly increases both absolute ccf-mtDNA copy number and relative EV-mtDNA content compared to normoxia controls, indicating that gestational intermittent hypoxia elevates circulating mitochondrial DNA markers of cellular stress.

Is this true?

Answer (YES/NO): NO